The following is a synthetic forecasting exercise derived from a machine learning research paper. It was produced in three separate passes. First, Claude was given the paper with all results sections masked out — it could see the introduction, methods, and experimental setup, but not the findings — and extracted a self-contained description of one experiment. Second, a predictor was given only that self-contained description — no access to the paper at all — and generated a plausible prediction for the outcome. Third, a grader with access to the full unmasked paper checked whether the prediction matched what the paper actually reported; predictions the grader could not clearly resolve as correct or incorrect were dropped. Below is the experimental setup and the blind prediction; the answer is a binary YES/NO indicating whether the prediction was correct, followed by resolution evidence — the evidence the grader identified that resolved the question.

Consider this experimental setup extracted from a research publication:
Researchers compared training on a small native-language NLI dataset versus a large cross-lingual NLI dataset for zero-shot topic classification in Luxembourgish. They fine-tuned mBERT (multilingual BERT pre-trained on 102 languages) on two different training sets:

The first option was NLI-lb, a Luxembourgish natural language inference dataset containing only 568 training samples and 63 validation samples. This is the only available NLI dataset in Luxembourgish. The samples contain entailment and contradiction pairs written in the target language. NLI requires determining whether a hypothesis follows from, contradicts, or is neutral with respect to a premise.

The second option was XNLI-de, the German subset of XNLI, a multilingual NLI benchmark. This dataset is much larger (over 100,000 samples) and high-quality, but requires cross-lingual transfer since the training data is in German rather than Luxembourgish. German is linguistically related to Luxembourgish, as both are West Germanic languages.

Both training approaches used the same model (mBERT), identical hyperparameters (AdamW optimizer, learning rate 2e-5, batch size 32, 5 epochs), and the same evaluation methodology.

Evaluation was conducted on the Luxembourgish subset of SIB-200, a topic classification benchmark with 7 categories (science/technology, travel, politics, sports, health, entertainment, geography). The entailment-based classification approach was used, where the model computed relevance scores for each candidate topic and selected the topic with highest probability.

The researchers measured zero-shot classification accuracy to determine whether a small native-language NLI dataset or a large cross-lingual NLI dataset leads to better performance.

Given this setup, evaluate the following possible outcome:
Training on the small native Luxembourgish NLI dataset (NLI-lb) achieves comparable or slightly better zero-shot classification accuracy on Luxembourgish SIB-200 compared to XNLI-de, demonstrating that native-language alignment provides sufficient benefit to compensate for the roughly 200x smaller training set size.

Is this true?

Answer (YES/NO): NO